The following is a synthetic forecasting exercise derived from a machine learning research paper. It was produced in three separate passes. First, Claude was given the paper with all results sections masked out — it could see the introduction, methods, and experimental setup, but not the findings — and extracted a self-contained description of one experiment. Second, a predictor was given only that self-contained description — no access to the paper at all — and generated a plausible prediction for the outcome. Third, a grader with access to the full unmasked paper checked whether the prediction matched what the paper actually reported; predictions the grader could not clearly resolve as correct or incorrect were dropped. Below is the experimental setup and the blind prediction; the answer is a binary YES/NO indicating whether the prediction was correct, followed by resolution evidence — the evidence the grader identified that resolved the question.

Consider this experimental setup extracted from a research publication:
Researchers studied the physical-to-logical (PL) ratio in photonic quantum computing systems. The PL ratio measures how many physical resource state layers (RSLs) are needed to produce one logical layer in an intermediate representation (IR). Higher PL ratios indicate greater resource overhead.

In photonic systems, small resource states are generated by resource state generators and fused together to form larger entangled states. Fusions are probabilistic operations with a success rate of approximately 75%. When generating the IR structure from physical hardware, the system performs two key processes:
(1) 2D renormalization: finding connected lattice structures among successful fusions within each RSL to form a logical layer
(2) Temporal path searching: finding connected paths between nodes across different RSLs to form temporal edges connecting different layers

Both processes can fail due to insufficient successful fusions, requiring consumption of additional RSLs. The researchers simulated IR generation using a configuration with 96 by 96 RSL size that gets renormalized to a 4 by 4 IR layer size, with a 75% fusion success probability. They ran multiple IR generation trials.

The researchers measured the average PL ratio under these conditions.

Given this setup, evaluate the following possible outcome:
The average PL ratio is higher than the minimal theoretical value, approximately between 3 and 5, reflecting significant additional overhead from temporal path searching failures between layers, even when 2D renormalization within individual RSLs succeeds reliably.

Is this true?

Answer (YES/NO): YES